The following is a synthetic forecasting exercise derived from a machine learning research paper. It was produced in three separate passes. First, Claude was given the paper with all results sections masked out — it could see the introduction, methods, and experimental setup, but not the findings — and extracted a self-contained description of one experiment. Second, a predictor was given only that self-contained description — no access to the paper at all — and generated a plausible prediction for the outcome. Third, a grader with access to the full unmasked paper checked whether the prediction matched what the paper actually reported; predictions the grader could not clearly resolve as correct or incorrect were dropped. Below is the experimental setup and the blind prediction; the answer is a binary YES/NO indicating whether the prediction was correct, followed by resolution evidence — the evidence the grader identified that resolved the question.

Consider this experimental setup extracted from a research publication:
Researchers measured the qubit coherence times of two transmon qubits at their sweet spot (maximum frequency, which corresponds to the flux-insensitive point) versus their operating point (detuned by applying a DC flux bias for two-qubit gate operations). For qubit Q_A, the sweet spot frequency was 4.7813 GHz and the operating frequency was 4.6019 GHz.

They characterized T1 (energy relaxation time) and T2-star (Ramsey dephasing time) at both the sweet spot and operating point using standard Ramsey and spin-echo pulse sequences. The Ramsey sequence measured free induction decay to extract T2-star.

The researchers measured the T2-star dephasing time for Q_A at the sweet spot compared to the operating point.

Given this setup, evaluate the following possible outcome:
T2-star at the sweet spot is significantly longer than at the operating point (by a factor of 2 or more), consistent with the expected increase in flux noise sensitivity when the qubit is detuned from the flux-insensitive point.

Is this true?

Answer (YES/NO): YES